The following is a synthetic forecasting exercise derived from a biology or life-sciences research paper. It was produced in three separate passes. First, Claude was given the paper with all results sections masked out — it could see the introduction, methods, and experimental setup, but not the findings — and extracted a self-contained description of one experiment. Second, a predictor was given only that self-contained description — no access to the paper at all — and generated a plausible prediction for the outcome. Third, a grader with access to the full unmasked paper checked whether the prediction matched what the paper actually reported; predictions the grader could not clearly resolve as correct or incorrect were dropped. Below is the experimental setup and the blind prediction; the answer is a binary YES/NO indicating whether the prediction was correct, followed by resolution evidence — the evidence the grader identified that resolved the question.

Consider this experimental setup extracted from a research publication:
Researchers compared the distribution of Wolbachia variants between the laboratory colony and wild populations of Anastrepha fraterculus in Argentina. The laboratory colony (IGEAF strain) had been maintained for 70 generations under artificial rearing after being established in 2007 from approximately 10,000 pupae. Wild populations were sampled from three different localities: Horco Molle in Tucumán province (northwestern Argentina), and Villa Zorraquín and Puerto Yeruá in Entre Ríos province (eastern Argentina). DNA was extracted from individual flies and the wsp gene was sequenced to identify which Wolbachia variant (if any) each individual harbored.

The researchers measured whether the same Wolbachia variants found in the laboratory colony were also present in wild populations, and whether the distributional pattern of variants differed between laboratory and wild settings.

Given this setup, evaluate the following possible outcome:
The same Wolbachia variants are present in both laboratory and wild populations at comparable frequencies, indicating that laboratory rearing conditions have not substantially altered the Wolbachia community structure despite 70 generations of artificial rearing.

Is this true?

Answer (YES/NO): NO